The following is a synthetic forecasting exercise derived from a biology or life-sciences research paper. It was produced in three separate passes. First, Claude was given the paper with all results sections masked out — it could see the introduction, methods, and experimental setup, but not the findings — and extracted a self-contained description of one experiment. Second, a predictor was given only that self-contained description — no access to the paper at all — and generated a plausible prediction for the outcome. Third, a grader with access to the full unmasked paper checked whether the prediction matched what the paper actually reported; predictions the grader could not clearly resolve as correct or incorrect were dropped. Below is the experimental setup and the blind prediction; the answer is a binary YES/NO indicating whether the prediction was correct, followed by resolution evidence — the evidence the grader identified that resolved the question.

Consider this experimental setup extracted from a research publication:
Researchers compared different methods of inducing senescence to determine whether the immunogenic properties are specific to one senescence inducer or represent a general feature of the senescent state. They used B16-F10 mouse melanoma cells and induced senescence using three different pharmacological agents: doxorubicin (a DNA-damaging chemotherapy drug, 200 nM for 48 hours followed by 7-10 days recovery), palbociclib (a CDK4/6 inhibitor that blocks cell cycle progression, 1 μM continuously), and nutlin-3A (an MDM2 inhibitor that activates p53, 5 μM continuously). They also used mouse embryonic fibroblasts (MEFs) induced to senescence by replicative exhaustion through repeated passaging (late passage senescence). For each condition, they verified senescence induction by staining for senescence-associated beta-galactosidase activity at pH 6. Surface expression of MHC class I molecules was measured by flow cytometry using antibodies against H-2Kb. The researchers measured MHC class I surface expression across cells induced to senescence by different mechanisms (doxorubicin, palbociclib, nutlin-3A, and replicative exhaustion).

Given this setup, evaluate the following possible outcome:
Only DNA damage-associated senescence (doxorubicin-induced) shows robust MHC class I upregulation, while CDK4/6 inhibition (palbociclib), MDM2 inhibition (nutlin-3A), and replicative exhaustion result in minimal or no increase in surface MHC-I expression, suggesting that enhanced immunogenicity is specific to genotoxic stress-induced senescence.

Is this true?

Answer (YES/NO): NO